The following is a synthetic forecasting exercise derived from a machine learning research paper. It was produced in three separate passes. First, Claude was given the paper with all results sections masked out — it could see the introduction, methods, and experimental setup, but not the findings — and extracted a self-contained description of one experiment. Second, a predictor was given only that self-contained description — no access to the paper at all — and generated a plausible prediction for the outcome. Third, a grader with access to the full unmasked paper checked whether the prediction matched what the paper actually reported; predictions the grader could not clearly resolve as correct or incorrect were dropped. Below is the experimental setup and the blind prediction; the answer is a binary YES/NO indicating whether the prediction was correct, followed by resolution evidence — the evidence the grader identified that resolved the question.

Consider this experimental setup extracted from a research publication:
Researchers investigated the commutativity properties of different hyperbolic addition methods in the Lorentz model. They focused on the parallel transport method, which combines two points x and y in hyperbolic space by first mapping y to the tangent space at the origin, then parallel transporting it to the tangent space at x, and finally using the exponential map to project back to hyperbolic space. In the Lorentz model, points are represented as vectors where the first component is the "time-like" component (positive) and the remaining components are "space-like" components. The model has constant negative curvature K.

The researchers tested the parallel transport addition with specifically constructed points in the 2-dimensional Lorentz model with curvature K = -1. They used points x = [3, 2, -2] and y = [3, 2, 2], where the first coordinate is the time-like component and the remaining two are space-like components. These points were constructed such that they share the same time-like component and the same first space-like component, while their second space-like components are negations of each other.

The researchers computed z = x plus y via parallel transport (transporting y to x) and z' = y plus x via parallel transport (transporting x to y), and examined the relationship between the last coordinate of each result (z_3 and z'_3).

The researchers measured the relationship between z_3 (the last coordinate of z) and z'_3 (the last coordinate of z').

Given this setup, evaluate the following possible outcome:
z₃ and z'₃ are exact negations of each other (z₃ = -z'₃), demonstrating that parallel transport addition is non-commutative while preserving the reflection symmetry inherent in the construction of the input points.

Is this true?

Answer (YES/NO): YES